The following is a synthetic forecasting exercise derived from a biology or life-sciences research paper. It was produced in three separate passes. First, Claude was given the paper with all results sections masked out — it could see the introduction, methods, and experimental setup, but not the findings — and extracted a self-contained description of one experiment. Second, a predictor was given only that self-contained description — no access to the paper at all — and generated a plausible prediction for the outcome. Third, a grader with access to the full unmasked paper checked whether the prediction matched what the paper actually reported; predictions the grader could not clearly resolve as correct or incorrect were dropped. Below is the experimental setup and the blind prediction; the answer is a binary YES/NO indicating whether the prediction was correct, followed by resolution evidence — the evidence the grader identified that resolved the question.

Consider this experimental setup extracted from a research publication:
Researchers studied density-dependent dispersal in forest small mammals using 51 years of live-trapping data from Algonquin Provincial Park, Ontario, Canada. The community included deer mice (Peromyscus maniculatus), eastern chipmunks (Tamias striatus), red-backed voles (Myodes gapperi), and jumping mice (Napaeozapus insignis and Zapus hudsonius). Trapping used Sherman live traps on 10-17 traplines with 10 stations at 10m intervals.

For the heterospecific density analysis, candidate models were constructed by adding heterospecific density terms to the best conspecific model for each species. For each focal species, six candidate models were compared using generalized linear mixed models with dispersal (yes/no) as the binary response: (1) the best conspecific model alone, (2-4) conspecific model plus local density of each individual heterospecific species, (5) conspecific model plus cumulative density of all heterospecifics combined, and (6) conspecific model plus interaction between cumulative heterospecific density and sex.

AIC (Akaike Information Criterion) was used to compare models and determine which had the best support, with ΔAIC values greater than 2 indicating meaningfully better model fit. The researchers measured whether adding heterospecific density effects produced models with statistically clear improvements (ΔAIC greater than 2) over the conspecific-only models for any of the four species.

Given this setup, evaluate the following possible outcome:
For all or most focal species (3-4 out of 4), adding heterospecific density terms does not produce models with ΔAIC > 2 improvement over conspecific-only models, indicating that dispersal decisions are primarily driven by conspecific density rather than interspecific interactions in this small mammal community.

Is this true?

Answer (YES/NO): YES